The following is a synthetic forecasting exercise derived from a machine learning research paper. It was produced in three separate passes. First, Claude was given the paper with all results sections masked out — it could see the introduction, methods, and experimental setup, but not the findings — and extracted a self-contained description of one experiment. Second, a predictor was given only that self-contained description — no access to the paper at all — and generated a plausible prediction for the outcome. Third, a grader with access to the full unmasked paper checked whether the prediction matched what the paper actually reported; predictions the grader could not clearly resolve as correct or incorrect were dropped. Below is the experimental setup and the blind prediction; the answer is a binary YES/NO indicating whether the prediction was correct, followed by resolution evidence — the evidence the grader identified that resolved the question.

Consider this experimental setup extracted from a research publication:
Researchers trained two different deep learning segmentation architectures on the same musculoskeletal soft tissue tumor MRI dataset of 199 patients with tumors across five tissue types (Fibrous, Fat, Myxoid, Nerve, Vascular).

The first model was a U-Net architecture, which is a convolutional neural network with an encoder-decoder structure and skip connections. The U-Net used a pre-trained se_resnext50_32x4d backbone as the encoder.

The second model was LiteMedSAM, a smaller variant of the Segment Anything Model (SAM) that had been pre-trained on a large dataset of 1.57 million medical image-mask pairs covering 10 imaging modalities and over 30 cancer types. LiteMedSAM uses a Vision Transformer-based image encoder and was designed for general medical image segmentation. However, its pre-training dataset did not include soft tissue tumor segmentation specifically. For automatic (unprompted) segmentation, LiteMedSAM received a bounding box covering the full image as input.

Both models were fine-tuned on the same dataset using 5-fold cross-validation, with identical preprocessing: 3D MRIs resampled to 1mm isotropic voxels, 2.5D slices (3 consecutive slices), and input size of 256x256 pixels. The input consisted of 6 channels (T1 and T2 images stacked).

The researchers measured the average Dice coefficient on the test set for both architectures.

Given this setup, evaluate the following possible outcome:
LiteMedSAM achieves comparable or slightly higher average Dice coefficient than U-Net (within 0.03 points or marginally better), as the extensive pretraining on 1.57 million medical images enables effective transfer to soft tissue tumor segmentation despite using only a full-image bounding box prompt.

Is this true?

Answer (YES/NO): YES